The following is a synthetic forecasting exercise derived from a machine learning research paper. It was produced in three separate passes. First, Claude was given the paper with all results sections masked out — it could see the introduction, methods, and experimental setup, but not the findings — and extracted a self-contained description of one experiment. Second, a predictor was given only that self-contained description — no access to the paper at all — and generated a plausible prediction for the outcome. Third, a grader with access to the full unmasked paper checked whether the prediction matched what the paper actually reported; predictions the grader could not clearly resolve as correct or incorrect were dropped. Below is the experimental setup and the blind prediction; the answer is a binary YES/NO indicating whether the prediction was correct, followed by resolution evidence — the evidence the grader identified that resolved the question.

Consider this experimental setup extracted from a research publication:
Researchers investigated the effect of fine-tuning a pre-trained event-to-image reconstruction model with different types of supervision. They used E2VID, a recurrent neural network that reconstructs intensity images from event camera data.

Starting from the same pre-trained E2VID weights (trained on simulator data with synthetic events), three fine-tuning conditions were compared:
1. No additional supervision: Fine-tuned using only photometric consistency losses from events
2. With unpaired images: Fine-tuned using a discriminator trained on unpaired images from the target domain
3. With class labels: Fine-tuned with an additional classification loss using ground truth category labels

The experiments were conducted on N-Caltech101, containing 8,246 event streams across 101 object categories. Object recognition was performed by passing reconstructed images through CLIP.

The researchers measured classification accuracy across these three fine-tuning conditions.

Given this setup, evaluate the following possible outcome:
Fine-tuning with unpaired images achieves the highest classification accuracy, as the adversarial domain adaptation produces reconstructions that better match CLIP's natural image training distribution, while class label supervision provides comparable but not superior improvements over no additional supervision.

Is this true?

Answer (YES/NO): NO